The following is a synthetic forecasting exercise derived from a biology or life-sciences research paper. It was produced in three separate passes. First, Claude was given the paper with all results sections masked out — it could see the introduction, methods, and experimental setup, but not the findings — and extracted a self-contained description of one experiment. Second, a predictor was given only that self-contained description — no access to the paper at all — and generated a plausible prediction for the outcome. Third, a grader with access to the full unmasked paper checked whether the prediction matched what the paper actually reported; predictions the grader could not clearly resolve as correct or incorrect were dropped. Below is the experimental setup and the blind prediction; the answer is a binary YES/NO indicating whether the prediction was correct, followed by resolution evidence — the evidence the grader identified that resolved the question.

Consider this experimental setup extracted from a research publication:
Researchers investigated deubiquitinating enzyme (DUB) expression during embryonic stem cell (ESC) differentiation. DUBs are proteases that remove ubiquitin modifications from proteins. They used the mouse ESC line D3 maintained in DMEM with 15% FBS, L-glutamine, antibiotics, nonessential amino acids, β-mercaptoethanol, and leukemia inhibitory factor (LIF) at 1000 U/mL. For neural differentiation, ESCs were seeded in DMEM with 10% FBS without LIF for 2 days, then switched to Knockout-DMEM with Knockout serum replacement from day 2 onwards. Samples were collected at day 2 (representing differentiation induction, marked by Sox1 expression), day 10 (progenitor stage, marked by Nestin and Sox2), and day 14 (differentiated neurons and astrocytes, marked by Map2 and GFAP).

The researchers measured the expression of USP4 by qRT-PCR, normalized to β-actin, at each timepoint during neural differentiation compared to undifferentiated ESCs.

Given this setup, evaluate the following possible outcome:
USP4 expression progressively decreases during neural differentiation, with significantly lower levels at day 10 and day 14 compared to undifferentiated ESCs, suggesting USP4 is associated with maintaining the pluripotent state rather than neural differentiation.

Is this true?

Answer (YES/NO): NO